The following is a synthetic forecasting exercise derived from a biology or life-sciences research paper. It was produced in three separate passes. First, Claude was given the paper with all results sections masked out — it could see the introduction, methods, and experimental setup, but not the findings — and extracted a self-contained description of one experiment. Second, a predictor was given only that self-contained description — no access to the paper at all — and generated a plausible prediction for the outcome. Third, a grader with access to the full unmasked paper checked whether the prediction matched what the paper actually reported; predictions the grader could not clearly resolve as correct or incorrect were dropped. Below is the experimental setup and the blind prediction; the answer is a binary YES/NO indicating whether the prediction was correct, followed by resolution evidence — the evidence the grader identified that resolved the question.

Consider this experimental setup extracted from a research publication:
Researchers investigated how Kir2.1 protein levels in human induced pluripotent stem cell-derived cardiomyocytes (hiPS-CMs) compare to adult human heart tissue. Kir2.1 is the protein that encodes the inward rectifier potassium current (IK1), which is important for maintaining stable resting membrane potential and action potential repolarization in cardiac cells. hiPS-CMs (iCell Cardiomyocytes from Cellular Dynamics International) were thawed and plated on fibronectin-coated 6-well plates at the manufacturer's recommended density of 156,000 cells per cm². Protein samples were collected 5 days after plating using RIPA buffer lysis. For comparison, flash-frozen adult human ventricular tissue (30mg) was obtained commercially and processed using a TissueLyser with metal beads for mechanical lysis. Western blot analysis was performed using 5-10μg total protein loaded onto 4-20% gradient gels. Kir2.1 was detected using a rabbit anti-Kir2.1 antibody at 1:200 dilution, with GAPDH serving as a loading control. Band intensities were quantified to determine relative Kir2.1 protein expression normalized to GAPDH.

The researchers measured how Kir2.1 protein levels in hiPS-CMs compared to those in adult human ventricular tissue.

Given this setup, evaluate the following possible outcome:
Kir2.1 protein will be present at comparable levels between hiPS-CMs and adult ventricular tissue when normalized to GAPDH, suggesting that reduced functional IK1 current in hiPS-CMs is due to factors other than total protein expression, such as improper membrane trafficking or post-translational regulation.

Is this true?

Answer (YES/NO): NO